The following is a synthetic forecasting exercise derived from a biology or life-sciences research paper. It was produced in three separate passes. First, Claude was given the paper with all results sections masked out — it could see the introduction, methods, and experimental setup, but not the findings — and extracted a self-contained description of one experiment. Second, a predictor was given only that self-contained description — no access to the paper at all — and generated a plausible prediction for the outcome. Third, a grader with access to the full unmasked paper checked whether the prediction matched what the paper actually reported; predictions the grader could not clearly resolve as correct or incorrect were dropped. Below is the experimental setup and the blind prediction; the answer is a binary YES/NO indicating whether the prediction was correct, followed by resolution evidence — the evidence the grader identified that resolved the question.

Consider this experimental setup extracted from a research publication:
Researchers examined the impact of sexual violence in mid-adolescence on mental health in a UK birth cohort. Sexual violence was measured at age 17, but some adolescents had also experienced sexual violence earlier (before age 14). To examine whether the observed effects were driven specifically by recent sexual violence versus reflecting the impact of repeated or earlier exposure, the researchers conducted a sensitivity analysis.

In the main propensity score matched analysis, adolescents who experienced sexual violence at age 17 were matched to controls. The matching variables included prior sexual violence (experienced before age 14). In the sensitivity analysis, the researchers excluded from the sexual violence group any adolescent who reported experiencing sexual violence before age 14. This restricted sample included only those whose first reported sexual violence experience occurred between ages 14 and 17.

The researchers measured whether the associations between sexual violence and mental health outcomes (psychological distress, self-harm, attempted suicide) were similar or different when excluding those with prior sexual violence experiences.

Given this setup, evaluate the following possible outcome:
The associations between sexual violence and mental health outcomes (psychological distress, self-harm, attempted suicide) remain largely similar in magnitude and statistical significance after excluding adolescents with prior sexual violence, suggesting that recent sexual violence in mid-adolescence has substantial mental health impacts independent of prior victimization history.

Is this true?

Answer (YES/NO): YES